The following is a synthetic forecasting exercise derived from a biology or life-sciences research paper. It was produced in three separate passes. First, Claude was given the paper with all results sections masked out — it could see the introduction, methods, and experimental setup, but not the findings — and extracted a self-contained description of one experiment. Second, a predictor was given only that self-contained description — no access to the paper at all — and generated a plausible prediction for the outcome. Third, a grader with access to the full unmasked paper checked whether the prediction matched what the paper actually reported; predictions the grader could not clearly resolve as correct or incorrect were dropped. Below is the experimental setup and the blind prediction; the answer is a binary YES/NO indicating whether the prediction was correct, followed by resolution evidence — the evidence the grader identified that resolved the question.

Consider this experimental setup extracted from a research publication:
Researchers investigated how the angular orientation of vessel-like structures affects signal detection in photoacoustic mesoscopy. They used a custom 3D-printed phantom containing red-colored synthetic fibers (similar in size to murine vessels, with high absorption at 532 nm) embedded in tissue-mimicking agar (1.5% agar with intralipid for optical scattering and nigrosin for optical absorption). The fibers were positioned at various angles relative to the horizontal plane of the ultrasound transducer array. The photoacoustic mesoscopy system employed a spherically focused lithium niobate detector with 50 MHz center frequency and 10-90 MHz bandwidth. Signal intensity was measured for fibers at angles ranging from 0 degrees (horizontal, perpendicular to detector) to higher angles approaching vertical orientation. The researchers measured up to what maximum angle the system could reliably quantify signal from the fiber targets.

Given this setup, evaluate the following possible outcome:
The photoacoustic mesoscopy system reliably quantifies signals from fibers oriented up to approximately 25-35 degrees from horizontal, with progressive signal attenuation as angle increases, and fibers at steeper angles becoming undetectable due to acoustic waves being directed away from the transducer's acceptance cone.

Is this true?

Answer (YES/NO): NO